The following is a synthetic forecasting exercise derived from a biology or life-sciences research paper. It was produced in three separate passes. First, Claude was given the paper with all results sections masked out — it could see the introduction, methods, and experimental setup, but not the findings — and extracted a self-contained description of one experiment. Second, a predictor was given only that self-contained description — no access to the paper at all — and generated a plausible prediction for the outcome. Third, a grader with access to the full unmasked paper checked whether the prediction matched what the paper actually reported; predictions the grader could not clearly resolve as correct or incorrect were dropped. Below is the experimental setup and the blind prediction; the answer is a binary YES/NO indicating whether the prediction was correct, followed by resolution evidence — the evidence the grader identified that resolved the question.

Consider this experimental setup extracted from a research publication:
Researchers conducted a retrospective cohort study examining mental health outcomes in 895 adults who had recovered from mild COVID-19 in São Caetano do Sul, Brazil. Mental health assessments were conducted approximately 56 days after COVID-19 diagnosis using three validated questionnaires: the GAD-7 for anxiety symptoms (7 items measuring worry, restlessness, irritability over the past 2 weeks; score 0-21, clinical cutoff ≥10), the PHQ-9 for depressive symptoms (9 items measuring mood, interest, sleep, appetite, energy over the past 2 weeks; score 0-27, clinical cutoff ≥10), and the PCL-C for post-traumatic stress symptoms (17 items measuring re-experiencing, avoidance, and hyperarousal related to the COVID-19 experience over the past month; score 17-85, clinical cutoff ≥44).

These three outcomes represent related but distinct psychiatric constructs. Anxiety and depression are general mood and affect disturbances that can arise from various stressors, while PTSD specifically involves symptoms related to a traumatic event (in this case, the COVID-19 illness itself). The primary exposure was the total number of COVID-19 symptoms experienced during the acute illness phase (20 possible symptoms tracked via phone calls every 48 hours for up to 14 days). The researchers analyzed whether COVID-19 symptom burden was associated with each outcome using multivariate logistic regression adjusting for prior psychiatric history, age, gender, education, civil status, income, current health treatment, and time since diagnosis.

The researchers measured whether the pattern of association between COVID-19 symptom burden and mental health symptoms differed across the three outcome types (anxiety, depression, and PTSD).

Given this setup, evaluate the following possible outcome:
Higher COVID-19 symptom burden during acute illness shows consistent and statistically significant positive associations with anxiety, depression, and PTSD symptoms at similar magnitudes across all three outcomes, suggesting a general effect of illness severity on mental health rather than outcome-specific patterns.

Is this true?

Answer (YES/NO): NO